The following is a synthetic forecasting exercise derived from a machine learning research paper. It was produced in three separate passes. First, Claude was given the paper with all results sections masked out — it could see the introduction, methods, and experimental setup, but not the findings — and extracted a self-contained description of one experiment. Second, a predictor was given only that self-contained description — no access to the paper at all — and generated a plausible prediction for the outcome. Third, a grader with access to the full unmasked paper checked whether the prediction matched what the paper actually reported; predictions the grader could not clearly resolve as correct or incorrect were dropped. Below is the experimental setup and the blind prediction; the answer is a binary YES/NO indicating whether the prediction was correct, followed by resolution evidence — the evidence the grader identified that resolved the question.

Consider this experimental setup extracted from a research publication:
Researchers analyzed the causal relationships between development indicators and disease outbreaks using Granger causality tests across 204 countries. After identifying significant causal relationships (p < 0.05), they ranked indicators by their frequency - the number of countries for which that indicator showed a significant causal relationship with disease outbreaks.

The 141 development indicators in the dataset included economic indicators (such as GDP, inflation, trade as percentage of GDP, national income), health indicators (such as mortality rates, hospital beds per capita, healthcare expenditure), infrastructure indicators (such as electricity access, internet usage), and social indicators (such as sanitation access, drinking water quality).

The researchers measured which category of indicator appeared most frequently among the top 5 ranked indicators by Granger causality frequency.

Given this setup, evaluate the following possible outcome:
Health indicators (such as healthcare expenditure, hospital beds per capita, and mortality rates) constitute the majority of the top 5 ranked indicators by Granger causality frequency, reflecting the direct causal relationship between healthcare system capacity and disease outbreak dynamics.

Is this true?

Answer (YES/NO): NO